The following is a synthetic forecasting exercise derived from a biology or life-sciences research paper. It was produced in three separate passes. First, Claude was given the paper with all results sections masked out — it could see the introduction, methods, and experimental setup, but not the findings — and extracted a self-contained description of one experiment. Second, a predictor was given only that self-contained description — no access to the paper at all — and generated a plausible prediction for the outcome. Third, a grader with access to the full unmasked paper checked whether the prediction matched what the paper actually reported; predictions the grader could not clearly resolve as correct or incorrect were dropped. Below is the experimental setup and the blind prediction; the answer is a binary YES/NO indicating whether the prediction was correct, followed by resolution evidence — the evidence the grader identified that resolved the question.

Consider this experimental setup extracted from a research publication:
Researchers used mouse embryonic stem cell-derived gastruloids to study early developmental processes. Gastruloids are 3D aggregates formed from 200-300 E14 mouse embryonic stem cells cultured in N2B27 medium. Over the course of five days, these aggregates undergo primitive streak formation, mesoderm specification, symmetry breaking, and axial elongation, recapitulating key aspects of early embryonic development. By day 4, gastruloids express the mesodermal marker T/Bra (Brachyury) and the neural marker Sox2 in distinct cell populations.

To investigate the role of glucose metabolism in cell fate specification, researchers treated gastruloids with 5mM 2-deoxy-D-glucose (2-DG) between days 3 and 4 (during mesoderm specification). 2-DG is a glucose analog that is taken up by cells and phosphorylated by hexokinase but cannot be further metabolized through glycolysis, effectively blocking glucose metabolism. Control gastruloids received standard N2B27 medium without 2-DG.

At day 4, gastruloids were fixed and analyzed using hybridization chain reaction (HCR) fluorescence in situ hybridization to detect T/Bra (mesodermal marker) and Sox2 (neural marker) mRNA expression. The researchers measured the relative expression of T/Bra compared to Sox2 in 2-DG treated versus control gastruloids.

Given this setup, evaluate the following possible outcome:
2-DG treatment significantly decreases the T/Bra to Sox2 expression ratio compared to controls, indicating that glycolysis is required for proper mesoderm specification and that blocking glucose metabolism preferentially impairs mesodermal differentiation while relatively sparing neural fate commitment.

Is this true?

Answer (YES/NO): NO